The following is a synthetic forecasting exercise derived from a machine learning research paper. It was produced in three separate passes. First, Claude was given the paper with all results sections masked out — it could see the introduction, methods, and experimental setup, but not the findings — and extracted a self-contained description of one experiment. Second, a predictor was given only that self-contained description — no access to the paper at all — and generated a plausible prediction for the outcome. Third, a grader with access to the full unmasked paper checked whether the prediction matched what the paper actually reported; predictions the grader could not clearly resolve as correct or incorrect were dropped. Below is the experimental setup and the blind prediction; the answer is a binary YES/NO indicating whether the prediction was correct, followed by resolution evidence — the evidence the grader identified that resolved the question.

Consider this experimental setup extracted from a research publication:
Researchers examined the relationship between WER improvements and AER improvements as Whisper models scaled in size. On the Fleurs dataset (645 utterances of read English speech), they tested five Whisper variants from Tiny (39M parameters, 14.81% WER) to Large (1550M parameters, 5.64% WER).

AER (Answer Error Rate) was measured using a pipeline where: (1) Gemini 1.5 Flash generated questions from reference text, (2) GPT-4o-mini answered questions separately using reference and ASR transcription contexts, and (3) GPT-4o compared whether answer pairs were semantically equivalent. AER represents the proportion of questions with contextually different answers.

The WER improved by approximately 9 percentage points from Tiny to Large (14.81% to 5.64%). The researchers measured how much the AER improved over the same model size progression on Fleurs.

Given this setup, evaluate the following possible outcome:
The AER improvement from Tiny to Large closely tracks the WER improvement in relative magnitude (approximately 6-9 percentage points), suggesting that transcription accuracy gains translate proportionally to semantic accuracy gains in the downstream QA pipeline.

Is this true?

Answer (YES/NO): NO